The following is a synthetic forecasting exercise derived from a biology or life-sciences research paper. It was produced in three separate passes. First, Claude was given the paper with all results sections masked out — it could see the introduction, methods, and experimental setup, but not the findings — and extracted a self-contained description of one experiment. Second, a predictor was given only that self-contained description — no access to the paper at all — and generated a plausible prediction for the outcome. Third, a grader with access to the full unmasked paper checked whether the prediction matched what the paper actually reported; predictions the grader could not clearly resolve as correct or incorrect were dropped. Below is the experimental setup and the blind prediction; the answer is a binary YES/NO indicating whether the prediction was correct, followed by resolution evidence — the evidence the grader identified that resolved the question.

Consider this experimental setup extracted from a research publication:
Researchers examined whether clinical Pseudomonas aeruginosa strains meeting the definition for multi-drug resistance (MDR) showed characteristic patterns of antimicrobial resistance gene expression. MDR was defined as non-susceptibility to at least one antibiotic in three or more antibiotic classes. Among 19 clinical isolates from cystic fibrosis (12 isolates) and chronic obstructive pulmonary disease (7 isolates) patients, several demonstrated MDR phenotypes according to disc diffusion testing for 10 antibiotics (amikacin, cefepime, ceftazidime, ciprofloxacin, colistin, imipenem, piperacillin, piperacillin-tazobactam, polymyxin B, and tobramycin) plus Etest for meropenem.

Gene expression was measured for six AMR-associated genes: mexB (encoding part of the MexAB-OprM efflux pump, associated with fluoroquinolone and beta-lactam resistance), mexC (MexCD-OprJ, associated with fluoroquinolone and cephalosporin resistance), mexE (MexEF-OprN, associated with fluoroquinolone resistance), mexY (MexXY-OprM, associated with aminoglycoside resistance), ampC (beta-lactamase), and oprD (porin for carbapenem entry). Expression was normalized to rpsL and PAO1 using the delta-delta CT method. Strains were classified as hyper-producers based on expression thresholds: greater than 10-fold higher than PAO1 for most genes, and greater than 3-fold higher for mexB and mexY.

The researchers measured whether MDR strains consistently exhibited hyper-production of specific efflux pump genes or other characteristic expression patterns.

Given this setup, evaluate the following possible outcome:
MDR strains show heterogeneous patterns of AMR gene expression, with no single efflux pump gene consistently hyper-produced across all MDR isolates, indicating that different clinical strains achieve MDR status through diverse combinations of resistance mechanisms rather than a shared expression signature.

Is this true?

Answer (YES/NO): YES